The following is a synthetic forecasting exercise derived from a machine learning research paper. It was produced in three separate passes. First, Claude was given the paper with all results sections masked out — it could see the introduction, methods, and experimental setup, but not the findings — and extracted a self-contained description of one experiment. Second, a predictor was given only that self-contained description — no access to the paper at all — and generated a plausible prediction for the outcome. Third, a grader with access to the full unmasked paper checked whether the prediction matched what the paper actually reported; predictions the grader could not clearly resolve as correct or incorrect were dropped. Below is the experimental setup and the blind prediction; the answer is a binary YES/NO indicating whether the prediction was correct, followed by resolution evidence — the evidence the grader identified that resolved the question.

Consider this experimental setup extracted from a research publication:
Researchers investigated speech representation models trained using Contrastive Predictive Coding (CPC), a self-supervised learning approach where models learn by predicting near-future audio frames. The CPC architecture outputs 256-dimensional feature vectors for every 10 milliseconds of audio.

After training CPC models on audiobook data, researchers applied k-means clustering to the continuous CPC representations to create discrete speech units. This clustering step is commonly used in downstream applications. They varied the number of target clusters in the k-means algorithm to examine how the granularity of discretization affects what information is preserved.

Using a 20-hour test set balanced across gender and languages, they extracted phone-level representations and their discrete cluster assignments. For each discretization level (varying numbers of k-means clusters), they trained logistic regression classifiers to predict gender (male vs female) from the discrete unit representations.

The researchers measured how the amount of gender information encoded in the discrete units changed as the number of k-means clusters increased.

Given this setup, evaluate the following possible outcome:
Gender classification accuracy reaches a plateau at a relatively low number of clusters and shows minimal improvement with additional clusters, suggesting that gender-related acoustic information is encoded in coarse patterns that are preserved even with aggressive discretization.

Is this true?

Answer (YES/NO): NO